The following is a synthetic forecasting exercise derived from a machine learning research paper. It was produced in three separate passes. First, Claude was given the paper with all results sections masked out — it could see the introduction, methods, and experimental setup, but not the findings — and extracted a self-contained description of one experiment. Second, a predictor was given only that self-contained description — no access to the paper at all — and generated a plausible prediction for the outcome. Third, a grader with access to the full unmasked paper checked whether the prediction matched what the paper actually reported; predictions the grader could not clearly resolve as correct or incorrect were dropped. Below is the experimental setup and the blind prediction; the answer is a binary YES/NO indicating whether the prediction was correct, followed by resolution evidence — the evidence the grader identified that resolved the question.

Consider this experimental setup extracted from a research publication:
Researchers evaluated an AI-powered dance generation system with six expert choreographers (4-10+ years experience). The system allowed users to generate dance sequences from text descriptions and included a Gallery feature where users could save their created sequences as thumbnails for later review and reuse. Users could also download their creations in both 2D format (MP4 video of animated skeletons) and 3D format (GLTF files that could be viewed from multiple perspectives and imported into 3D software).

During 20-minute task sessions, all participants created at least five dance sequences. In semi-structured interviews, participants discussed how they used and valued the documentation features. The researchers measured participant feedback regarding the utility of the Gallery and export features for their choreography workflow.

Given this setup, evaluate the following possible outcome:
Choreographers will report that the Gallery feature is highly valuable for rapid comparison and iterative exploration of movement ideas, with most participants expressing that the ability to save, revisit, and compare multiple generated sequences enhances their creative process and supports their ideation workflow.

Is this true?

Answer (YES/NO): NO